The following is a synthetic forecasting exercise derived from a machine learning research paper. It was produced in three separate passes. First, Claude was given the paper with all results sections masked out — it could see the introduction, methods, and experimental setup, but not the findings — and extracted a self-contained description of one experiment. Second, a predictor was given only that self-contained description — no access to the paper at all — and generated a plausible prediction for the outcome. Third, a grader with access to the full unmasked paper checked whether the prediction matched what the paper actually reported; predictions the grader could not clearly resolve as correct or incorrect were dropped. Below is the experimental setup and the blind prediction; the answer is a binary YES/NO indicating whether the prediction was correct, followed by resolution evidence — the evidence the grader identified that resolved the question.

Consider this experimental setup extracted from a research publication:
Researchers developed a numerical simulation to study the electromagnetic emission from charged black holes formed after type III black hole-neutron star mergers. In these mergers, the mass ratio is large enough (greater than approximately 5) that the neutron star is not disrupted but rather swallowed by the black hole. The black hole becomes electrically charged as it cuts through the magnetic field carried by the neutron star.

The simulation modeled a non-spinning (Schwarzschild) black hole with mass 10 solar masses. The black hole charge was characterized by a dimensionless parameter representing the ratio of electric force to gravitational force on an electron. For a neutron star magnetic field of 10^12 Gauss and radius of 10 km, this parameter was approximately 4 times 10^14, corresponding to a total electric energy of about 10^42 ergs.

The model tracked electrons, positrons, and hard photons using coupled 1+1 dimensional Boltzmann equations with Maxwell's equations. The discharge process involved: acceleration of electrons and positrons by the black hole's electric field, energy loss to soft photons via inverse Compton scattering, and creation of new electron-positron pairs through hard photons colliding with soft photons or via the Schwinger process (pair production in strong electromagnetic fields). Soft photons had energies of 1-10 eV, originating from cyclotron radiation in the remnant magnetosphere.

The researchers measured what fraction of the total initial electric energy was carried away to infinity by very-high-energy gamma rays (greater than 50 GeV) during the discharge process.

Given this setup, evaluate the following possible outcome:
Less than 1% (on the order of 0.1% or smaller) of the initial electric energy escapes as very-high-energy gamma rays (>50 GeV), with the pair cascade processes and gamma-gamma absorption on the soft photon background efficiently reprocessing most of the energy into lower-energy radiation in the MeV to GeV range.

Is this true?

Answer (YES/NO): NO